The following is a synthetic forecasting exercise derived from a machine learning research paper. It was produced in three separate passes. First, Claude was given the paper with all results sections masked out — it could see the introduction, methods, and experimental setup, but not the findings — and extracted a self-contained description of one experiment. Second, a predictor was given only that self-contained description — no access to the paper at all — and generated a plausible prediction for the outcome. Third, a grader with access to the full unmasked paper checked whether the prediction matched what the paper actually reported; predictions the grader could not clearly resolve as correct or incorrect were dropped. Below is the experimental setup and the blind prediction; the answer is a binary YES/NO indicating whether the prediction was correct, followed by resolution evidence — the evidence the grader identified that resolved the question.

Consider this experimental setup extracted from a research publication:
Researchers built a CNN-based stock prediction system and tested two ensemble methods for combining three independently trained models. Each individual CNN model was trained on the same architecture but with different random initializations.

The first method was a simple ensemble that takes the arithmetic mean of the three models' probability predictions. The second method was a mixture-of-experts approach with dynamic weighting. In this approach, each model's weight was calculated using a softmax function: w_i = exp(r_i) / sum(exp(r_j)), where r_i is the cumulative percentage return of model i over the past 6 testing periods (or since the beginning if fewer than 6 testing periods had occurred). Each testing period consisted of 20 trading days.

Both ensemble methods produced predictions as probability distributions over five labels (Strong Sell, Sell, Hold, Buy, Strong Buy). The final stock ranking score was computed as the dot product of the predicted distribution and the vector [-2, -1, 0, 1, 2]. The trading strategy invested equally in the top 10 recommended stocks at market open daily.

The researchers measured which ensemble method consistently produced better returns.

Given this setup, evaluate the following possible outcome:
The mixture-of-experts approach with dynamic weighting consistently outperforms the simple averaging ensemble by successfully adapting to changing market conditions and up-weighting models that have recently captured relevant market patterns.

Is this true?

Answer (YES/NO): YES